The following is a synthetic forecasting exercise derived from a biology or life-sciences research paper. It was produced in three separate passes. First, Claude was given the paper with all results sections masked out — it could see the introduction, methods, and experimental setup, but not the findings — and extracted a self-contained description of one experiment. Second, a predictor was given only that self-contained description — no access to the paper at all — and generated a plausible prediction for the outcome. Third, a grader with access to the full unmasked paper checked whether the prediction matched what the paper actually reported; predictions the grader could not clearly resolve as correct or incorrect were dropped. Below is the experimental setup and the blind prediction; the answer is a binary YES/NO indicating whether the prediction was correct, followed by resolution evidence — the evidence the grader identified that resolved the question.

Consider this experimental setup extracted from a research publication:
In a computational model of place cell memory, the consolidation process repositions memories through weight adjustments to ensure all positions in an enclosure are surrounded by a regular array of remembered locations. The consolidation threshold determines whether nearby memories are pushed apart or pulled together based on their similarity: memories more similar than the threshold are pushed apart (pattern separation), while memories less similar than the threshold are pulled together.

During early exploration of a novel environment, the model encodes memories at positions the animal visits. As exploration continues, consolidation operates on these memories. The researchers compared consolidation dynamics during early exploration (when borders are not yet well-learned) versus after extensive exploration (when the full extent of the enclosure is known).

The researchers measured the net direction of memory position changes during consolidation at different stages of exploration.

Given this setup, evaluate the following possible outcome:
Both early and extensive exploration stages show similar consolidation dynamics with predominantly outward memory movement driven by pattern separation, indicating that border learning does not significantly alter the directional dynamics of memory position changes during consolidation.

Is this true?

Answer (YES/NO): NO